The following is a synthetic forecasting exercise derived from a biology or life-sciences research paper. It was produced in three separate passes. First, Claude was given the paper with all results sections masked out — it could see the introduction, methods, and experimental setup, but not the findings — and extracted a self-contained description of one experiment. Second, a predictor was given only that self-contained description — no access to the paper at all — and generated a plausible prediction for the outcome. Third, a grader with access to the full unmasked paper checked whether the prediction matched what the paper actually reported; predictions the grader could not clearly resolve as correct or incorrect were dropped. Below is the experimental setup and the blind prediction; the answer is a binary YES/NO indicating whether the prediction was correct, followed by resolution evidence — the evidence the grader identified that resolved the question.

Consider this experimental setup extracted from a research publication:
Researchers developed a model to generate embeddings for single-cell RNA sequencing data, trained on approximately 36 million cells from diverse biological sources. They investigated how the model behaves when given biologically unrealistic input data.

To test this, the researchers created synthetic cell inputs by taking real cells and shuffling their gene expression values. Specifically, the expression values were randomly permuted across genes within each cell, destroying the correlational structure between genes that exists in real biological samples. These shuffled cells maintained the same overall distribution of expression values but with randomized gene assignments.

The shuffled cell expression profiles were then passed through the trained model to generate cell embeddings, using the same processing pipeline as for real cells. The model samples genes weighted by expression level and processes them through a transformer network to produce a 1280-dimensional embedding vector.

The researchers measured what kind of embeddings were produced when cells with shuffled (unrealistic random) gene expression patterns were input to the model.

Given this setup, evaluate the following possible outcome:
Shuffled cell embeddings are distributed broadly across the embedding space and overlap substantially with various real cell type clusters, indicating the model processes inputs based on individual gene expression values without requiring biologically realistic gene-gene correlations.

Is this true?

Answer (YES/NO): NO